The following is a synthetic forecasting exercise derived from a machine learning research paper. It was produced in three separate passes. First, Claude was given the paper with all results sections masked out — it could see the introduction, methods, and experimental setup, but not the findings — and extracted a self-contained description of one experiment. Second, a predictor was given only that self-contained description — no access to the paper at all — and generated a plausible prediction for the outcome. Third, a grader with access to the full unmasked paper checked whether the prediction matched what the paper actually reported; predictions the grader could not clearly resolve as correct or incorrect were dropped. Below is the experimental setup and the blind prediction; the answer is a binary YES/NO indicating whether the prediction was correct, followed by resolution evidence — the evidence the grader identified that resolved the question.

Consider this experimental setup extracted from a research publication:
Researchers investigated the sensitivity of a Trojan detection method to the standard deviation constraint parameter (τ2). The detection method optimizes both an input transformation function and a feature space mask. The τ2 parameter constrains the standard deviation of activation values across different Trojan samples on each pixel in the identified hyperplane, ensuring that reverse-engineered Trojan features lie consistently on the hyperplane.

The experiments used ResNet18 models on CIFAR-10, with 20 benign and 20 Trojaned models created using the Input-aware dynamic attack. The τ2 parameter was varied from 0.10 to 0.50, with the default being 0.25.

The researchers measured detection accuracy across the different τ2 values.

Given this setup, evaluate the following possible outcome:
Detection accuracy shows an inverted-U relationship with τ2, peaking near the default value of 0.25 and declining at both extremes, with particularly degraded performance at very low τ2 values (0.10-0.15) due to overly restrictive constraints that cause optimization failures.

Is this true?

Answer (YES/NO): NO